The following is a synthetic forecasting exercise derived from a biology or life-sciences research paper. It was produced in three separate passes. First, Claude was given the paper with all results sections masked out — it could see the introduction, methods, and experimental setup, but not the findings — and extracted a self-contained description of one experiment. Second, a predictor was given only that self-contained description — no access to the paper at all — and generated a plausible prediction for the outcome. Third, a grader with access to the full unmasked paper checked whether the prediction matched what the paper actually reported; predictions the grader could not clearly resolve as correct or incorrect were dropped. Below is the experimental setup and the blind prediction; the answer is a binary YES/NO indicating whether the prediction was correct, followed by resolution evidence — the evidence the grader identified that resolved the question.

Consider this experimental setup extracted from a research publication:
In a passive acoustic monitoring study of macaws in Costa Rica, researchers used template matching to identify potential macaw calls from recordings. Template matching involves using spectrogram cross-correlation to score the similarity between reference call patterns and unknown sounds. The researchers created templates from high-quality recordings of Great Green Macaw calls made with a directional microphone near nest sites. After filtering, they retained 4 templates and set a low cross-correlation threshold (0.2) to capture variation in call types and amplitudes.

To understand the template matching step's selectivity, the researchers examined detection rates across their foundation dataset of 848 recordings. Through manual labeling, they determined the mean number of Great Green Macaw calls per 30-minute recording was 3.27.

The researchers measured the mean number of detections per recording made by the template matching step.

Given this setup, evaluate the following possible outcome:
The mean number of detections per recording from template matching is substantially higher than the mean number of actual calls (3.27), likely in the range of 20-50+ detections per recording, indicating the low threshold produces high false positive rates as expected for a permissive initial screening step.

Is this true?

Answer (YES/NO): NO